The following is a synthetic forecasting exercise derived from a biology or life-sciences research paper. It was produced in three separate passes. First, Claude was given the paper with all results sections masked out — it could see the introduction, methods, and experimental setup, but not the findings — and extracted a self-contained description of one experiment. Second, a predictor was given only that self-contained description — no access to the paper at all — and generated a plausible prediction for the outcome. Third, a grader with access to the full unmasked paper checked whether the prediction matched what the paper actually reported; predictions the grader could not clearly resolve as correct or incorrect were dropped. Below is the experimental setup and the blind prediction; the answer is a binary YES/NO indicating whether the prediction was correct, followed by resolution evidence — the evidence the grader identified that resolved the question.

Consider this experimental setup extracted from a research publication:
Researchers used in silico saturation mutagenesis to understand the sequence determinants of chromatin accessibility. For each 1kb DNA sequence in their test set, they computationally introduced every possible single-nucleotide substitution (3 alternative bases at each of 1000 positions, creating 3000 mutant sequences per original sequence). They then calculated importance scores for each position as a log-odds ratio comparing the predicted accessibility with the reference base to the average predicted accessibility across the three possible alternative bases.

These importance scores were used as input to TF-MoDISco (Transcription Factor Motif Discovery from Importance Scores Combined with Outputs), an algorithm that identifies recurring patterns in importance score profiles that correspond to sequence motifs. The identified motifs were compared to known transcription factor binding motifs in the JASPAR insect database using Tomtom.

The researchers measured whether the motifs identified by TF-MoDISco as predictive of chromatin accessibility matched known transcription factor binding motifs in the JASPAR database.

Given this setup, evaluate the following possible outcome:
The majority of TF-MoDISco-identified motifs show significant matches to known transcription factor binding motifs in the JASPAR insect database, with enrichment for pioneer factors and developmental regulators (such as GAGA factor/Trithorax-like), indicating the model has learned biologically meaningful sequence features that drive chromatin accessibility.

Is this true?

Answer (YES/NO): NO